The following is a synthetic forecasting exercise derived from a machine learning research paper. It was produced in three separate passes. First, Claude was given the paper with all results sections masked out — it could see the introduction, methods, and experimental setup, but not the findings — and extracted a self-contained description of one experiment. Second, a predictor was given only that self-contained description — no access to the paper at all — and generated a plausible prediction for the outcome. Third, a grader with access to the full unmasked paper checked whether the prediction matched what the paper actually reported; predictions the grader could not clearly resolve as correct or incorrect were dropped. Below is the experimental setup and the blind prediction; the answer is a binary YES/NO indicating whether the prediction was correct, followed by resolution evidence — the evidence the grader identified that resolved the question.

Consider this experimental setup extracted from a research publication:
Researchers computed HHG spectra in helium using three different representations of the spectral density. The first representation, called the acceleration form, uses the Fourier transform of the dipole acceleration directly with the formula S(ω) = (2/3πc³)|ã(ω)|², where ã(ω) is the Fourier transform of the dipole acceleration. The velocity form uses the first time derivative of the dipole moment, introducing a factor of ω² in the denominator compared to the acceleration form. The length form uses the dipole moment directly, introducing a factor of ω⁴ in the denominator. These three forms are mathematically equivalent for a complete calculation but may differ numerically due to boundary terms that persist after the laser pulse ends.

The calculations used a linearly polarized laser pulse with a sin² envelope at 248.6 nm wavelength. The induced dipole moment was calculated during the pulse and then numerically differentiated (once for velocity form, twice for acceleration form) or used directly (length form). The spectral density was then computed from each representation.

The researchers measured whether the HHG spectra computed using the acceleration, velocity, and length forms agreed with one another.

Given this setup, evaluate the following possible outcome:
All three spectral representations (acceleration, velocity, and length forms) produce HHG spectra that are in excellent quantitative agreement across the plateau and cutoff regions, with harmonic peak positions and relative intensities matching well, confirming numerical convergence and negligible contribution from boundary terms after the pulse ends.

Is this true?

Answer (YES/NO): NO